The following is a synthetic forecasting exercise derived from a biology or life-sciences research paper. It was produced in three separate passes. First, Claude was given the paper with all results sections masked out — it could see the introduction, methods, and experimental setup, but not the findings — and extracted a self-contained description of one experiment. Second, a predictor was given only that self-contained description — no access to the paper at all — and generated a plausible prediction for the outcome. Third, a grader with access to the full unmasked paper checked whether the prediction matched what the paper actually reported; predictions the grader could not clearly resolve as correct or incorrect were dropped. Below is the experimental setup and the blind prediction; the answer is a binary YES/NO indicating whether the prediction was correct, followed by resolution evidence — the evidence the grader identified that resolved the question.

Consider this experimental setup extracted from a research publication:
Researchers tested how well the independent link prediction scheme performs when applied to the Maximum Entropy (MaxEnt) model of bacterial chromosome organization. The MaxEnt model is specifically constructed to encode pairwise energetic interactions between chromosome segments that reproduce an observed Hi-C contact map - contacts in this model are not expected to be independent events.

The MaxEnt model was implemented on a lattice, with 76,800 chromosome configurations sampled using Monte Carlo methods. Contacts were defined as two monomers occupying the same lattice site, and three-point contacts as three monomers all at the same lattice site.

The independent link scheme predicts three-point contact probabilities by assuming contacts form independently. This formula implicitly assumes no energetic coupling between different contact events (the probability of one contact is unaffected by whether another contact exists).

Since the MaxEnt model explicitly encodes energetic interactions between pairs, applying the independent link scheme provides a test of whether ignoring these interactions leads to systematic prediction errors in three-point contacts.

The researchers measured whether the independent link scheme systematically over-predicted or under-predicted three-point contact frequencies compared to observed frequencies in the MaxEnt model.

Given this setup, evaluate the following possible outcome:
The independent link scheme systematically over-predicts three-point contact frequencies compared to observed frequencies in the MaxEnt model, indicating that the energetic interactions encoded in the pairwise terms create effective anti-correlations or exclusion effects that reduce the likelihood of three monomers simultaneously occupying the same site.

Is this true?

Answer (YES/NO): NO